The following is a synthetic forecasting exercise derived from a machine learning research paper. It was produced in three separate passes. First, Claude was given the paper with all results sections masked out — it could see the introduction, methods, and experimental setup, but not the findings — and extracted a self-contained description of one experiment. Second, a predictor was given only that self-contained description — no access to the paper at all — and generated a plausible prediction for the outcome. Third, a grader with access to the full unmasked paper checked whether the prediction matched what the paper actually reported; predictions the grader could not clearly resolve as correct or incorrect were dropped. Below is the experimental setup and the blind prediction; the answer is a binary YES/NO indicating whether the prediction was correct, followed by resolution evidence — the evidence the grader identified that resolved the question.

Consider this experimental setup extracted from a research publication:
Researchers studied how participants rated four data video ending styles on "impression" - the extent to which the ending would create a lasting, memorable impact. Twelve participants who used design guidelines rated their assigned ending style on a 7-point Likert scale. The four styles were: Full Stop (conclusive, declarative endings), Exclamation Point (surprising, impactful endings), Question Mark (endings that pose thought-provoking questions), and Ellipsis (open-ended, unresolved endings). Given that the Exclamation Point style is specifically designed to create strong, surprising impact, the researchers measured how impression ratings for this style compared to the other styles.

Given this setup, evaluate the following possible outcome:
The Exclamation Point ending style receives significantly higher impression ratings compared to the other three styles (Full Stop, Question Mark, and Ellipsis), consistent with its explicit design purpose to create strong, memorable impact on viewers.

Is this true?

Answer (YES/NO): NO